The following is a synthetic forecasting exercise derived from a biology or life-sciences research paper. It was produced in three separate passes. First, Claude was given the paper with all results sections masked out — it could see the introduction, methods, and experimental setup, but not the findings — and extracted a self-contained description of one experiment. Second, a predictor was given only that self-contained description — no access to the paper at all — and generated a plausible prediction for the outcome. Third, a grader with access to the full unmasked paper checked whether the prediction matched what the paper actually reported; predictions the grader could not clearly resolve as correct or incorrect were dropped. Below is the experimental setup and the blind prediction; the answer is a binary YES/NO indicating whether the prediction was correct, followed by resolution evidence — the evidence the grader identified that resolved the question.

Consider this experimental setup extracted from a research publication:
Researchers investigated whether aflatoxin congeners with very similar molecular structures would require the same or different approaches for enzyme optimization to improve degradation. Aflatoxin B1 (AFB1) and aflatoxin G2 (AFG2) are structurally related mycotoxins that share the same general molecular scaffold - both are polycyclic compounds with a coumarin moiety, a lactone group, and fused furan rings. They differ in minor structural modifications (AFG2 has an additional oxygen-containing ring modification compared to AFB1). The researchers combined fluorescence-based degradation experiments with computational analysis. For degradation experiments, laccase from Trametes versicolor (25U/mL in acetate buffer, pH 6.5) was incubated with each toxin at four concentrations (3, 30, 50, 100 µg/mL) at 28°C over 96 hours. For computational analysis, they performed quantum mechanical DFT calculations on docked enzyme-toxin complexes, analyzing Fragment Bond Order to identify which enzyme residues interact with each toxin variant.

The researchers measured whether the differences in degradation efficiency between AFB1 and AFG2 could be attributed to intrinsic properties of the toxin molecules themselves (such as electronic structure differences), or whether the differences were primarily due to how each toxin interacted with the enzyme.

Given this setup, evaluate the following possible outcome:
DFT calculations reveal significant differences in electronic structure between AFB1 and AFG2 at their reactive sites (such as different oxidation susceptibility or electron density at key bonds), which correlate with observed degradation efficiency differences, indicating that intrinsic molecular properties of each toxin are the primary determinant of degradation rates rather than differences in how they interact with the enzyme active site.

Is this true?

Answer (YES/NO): NO